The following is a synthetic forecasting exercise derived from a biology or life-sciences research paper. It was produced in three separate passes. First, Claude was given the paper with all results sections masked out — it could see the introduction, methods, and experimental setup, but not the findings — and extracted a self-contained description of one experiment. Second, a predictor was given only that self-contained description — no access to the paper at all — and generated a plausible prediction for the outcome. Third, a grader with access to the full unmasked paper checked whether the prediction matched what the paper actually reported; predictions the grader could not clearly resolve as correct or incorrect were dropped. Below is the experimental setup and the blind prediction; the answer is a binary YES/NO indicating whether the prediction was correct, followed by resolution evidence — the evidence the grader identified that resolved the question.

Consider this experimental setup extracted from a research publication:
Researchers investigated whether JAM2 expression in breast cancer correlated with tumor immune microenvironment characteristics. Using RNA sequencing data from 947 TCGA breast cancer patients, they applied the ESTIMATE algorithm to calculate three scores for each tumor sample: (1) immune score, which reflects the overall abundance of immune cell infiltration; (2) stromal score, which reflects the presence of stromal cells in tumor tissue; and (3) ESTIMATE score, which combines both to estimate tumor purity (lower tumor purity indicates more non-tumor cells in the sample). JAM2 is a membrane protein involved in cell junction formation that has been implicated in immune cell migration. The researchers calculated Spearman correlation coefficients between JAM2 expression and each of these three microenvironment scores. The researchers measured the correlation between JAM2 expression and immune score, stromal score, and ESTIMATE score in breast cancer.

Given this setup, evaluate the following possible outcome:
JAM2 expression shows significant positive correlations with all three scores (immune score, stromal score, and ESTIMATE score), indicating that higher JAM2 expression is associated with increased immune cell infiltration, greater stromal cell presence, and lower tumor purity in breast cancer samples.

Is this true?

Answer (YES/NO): YES